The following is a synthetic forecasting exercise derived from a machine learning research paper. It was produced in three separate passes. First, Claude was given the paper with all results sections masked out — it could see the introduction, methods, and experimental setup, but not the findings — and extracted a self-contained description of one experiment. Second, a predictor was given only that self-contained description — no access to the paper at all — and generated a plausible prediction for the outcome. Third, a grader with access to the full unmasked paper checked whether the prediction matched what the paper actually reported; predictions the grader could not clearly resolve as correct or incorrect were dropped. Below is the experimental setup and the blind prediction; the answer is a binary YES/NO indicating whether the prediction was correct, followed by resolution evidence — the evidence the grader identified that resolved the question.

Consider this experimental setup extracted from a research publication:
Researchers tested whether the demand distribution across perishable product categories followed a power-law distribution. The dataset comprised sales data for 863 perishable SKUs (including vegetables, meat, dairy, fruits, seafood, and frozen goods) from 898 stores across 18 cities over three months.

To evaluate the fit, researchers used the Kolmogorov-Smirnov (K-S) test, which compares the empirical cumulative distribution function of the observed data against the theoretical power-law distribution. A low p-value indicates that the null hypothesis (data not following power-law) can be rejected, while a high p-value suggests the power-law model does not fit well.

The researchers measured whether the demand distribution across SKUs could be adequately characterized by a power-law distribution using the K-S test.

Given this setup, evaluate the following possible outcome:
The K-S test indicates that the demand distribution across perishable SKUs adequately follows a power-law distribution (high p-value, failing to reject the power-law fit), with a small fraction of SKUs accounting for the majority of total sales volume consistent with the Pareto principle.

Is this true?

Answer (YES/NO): NO